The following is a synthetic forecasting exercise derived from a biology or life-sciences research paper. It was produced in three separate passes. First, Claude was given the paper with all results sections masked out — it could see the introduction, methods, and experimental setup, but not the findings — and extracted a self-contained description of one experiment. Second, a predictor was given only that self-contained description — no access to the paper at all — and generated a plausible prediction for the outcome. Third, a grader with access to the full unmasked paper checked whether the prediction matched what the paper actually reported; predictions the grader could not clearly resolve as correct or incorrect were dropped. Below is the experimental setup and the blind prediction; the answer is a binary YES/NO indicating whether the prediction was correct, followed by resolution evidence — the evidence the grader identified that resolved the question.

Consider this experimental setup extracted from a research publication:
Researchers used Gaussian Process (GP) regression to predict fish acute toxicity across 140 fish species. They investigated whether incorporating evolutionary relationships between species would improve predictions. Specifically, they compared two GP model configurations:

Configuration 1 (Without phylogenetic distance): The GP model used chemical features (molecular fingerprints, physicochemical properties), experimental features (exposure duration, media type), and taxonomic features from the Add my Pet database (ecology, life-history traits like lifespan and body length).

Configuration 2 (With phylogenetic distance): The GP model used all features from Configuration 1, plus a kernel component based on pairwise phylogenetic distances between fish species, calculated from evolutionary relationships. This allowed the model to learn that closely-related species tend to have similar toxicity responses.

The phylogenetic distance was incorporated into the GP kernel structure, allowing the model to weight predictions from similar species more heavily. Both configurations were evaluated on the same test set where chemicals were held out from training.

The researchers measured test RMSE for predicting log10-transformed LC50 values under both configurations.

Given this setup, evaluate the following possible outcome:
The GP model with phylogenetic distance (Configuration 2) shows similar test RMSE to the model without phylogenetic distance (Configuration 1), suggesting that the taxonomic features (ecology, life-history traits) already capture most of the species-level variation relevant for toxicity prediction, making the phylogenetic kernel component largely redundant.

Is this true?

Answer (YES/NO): YES